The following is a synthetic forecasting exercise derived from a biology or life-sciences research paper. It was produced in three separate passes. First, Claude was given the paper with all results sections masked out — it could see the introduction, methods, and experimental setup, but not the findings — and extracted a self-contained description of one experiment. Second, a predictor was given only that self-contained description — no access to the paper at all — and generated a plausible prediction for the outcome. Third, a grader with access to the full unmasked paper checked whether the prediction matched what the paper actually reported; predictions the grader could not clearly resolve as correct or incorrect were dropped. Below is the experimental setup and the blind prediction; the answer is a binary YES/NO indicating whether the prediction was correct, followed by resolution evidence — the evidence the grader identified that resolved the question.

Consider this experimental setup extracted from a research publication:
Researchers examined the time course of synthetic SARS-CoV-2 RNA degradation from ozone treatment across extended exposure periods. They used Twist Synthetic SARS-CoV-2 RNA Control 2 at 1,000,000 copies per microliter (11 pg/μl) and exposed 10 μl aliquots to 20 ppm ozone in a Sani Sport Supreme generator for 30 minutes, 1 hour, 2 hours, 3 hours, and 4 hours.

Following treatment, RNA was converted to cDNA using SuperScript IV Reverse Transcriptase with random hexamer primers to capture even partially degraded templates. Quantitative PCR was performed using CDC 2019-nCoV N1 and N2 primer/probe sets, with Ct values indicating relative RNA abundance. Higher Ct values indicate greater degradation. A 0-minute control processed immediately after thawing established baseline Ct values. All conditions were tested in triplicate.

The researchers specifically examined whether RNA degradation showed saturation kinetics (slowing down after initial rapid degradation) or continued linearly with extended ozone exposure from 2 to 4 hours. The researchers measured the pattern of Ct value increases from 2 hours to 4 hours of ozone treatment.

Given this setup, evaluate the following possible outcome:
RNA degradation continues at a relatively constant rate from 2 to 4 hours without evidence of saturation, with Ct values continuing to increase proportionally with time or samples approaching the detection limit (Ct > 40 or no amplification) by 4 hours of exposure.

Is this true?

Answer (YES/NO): NO